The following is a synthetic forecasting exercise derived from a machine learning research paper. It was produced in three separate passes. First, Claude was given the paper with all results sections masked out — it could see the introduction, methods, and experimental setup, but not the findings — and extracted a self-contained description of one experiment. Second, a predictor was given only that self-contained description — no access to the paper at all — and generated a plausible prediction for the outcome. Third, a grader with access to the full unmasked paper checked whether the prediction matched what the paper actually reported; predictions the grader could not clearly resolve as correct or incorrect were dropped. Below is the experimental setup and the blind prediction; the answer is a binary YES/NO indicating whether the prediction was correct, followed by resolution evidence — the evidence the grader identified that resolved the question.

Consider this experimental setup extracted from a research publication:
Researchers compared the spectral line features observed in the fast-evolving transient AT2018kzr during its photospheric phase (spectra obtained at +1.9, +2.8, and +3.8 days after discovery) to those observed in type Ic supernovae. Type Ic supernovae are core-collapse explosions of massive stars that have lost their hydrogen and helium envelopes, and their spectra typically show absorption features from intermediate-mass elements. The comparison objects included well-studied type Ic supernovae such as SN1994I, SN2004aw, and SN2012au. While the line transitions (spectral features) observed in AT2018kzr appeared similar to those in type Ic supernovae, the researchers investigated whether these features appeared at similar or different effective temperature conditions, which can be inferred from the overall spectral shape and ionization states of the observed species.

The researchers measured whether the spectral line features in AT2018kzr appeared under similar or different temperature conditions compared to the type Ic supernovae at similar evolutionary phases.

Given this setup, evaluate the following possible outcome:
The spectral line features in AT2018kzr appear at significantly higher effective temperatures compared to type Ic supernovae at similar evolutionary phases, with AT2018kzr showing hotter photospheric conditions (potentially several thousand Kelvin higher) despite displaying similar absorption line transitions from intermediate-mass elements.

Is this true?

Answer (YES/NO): YES